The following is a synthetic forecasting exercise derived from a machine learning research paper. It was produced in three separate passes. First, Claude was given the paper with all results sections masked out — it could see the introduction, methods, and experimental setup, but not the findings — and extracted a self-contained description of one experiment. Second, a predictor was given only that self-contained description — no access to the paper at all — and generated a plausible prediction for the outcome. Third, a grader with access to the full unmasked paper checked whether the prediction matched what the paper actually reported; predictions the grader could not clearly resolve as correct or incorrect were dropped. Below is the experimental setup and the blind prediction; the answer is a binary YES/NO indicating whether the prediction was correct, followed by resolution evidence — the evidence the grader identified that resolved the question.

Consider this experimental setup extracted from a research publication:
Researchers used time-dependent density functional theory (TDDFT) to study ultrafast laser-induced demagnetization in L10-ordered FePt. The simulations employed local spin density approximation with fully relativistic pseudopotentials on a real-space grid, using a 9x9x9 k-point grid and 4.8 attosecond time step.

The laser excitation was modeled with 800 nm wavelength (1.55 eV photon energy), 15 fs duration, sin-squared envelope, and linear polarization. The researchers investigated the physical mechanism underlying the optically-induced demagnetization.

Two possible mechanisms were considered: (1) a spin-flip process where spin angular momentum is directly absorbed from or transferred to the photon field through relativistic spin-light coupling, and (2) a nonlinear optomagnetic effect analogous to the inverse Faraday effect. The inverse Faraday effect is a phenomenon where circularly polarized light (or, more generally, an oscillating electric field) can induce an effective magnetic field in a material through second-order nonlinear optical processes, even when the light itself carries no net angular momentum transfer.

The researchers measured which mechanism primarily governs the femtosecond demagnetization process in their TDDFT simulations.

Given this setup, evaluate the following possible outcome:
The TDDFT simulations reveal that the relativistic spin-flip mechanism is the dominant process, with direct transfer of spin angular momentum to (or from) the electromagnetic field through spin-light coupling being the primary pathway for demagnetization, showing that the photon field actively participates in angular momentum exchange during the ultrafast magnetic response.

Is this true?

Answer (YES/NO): NO